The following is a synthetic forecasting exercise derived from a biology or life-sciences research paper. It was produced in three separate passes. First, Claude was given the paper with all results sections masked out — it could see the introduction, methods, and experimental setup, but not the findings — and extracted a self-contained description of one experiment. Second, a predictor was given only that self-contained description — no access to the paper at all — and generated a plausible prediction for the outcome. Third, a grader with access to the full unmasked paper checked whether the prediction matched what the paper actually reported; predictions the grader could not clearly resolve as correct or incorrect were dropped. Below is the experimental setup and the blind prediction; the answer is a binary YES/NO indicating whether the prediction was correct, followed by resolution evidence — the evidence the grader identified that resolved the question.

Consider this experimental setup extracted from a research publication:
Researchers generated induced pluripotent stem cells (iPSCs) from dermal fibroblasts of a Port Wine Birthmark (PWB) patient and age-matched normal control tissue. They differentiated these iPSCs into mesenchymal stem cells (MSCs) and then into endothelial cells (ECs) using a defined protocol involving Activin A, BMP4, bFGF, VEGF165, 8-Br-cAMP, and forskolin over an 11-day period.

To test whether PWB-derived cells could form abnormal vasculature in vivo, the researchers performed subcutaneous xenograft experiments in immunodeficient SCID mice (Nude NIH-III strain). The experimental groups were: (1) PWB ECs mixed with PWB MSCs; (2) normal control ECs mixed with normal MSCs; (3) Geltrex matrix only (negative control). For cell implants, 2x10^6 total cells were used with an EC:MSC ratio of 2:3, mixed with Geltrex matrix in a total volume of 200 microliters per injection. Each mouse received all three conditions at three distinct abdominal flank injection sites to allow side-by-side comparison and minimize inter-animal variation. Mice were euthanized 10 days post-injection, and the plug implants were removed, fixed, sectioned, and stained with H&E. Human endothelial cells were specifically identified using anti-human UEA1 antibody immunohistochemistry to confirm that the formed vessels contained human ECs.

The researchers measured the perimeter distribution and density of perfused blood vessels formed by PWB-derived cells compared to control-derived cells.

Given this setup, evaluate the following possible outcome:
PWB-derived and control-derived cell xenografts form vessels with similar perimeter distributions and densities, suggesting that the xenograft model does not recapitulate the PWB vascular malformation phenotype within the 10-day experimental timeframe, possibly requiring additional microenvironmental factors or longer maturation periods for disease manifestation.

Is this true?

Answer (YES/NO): NO